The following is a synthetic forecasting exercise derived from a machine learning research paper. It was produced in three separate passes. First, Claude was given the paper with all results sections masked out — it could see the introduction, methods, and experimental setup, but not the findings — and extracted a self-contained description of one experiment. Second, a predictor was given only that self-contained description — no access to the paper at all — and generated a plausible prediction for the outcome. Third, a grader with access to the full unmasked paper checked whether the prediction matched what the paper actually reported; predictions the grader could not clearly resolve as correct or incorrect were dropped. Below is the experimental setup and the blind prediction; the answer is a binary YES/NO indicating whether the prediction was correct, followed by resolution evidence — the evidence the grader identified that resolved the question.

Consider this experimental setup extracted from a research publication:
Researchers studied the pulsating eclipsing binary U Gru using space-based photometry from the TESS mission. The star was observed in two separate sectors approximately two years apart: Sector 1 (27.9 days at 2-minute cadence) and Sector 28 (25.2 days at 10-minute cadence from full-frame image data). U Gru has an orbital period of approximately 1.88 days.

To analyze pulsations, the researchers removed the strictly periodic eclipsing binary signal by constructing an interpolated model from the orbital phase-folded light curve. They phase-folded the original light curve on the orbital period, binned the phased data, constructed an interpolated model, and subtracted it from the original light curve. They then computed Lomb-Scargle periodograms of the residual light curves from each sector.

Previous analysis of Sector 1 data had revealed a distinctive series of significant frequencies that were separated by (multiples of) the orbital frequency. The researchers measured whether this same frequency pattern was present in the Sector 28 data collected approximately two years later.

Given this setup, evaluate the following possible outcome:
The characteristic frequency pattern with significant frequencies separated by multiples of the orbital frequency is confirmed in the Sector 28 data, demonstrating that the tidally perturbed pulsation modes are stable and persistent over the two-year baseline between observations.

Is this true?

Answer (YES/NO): YES